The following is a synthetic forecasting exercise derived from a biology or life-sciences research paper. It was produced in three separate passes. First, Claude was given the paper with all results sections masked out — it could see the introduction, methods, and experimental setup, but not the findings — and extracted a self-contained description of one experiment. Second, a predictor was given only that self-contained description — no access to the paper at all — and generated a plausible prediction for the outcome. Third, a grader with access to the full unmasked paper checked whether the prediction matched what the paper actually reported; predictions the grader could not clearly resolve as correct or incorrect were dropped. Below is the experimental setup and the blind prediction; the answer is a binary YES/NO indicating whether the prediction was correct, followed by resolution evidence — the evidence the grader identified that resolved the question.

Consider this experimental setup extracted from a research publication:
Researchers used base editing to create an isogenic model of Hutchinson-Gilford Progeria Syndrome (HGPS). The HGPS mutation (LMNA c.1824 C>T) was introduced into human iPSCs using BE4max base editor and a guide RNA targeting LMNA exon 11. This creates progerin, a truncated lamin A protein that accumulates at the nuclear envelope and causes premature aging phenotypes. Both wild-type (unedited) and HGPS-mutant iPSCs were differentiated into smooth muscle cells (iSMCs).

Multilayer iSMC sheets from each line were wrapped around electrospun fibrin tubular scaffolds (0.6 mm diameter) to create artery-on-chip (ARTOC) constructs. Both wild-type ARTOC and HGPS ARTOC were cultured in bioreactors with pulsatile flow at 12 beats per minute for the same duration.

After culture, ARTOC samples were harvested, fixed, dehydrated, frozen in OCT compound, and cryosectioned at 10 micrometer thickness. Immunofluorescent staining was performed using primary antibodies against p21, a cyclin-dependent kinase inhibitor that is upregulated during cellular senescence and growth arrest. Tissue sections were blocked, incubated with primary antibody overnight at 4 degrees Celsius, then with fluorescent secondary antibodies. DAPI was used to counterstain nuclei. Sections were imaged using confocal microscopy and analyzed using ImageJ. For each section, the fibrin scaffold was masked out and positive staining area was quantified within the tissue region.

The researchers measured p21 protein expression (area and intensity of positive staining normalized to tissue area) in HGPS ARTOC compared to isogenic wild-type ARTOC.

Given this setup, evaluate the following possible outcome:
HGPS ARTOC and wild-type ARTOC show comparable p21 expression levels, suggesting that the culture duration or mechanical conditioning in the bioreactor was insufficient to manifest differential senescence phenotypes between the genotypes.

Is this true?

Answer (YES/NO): NO